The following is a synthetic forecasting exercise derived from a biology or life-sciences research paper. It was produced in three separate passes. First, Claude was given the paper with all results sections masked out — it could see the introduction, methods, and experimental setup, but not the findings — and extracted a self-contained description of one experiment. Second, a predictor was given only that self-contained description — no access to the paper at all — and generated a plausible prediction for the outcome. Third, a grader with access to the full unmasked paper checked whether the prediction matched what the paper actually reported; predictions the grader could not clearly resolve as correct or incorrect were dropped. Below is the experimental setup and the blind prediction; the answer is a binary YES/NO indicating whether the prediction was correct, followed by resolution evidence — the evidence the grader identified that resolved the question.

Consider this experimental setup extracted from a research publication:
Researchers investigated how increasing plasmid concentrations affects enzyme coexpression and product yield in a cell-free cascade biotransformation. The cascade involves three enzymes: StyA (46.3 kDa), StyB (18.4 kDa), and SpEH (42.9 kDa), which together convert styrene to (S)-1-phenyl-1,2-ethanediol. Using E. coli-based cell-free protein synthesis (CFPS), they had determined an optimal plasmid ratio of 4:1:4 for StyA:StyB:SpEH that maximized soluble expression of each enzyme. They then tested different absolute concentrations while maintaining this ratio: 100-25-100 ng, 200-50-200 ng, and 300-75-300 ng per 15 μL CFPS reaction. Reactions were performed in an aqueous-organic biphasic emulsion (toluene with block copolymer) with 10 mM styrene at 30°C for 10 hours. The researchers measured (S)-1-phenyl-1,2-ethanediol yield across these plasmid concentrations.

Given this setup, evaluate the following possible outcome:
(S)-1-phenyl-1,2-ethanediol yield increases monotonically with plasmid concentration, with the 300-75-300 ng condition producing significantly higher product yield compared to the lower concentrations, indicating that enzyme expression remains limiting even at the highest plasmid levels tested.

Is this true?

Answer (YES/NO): NO